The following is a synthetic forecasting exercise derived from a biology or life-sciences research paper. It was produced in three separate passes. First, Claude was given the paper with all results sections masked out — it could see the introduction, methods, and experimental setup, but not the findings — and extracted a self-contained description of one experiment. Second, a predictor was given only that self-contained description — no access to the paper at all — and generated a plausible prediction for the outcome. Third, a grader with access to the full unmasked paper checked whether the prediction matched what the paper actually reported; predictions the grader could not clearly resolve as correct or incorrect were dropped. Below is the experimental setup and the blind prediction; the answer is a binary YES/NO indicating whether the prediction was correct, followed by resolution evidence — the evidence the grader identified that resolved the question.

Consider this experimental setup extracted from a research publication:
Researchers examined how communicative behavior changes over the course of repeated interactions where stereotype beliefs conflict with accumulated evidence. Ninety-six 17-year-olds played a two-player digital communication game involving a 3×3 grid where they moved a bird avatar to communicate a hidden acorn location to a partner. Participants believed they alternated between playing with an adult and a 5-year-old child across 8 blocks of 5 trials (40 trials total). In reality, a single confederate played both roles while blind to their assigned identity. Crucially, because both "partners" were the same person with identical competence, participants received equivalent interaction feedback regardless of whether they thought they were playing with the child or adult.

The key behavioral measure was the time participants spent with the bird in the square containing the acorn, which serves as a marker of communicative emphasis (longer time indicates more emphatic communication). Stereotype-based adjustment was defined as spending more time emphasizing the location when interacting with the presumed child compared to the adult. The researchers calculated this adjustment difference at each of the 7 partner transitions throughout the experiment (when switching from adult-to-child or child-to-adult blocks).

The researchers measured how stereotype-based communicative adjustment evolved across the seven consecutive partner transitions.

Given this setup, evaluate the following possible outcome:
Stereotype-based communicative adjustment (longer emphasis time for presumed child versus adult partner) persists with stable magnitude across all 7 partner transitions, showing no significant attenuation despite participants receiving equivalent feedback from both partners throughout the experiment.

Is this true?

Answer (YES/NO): NO